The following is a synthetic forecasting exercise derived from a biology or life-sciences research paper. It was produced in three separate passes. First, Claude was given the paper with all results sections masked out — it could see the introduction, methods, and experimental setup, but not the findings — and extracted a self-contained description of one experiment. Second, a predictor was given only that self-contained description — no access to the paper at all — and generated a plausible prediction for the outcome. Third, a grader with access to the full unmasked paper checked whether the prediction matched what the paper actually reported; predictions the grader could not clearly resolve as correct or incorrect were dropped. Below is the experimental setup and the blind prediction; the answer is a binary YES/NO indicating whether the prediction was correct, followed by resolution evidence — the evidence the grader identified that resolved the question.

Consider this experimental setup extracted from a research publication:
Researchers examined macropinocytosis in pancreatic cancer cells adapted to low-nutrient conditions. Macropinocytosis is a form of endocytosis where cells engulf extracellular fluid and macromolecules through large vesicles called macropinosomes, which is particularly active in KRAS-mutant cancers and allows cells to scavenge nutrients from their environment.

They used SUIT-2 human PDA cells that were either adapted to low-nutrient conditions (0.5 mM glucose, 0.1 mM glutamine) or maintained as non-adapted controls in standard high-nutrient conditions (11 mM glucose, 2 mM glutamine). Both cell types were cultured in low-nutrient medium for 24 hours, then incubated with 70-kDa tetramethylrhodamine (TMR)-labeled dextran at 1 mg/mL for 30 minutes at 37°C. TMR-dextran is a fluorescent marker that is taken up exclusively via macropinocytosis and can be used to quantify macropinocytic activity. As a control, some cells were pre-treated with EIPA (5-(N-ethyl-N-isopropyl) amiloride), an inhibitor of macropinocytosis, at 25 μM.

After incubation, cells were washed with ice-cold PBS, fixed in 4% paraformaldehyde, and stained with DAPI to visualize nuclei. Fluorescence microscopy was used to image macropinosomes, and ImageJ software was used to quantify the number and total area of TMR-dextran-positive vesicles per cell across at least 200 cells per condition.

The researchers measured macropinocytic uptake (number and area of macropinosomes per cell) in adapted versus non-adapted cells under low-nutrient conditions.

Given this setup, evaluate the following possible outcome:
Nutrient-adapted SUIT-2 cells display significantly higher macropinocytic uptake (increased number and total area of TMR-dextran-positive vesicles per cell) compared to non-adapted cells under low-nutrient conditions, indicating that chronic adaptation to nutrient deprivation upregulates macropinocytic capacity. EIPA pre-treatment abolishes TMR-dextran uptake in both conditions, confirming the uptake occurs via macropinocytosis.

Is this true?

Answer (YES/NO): NO